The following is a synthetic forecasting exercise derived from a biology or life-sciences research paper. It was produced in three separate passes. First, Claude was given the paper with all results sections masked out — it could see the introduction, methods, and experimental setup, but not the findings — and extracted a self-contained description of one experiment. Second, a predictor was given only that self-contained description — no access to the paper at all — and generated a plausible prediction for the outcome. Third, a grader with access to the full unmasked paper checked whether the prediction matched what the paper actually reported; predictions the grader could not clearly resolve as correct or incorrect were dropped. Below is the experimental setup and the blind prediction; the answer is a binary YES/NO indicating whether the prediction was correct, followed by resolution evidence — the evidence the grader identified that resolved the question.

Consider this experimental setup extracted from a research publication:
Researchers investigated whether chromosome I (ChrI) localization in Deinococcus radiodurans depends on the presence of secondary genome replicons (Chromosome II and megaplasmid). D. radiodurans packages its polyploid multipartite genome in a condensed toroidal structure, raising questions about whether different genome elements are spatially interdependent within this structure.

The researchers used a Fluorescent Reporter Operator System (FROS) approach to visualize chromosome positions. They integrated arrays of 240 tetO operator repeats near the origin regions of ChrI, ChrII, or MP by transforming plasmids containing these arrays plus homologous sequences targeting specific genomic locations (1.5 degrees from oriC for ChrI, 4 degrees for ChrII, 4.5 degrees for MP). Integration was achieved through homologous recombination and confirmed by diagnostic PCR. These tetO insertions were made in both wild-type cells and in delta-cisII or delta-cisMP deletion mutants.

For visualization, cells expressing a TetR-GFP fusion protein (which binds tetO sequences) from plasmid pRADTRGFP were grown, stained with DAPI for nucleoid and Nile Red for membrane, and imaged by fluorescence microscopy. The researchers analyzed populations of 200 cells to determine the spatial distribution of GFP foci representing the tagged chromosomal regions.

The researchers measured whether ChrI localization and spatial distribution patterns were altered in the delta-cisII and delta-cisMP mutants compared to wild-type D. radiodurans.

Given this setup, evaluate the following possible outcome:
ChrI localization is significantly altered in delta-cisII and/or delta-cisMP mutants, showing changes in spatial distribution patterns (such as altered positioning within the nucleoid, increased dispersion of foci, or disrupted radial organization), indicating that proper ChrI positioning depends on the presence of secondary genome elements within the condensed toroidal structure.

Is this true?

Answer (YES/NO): NO